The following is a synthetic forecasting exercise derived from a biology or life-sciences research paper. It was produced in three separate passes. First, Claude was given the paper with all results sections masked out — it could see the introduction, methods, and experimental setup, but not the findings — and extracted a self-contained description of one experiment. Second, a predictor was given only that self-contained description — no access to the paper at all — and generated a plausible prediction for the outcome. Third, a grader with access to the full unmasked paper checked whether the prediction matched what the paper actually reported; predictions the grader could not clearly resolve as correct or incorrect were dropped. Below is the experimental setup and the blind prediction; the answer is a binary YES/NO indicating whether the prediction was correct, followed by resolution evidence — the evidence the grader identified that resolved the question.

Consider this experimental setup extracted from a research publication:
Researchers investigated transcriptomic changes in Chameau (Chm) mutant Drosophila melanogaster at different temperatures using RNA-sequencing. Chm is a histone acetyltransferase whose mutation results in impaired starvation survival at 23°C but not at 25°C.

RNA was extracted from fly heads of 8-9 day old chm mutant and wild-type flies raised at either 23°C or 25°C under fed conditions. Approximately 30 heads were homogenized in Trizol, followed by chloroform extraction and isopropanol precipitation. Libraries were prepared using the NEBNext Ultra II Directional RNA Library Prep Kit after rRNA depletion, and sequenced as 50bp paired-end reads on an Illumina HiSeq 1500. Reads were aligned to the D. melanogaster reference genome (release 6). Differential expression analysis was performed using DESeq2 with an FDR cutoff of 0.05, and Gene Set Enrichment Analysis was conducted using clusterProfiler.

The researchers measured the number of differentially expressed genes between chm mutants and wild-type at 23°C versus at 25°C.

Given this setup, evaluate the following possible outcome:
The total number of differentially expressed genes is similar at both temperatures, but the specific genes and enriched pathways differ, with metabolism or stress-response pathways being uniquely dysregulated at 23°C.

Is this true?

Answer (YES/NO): NO